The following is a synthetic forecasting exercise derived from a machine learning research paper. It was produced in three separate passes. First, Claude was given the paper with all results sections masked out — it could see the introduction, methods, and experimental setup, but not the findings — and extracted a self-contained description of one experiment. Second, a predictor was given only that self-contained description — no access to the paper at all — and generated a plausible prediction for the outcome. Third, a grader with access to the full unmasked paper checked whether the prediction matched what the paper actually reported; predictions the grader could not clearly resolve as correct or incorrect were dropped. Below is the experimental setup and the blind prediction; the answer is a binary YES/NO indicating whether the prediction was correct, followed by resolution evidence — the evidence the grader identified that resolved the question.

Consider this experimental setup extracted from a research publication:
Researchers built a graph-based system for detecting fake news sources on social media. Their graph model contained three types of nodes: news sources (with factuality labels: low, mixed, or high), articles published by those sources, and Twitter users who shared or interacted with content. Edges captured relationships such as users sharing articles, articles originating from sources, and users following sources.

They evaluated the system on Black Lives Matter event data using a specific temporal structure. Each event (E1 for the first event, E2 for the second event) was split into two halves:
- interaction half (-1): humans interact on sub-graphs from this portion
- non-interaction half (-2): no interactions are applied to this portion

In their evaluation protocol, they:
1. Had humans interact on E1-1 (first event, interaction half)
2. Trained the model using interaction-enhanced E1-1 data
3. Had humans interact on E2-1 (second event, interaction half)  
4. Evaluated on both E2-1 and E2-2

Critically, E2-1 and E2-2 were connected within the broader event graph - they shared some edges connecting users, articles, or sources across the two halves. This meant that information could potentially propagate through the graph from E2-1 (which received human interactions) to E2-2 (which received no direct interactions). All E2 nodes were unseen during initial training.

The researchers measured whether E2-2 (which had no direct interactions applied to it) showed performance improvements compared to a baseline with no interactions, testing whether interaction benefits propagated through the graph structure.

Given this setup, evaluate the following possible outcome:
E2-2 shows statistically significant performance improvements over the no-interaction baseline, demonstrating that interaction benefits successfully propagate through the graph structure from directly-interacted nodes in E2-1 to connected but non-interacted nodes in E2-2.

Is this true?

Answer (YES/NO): NO